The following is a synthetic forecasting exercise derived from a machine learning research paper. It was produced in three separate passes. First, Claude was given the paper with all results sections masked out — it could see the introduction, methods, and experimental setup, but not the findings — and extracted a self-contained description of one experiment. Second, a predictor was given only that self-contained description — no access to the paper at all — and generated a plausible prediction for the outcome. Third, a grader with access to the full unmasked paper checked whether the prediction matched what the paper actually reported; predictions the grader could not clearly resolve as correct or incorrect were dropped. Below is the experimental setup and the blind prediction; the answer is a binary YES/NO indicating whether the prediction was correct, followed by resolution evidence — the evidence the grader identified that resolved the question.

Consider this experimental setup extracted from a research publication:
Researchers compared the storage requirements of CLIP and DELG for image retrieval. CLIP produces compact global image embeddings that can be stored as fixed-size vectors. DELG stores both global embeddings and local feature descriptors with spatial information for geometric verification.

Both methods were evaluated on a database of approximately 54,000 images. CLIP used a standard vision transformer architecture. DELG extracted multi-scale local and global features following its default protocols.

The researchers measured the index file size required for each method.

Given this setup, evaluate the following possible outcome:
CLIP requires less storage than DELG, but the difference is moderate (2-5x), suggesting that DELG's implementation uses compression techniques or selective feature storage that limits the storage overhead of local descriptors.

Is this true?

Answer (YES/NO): NO